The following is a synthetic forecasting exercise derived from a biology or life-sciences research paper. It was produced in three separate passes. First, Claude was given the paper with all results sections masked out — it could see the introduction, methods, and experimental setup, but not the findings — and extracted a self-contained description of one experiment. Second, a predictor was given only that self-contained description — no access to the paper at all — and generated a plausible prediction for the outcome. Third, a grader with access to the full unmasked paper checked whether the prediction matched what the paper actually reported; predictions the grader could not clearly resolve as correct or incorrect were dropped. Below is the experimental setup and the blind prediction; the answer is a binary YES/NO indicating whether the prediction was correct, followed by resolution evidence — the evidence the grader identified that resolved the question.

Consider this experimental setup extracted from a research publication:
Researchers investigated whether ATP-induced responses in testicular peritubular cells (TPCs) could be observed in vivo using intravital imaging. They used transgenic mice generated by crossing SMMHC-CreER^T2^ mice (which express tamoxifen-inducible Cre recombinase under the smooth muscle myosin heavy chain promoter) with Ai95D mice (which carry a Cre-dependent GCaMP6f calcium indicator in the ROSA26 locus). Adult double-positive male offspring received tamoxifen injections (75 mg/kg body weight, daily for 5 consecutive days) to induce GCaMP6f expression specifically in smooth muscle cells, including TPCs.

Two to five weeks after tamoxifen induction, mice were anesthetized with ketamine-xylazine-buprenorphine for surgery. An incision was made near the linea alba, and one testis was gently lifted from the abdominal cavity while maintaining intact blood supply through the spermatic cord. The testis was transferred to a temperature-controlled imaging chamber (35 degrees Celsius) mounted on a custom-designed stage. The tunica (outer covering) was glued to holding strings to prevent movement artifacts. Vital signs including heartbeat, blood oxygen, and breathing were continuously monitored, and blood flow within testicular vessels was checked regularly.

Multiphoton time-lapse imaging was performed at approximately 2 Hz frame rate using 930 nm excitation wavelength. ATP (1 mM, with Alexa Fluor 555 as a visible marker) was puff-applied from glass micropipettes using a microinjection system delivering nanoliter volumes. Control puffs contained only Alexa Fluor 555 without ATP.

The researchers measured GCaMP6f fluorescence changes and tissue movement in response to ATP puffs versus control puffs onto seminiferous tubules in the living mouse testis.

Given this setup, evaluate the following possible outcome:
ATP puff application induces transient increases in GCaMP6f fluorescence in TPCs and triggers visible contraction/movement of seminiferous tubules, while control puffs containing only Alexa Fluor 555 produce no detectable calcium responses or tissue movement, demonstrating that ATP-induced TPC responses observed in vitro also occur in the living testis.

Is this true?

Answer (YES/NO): YES